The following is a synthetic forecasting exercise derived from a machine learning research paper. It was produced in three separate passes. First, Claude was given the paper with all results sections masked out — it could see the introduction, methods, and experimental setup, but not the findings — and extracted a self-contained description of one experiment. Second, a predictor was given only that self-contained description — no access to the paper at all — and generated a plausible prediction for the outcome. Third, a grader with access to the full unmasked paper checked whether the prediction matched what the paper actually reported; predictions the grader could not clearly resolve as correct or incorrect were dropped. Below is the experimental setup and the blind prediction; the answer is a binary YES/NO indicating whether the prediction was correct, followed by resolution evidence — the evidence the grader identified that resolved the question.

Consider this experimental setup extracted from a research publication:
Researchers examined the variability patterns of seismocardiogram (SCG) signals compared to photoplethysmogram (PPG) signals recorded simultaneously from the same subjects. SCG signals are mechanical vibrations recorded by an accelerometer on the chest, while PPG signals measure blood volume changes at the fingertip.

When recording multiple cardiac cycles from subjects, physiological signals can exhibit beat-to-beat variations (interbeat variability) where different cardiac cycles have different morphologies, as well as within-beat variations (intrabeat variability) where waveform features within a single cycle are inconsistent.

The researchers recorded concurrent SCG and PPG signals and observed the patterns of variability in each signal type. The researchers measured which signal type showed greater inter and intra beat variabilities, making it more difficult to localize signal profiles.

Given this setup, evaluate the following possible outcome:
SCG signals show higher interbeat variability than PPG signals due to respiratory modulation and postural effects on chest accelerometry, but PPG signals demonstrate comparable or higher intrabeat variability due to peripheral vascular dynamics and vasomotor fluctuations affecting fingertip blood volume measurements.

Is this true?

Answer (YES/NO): NO